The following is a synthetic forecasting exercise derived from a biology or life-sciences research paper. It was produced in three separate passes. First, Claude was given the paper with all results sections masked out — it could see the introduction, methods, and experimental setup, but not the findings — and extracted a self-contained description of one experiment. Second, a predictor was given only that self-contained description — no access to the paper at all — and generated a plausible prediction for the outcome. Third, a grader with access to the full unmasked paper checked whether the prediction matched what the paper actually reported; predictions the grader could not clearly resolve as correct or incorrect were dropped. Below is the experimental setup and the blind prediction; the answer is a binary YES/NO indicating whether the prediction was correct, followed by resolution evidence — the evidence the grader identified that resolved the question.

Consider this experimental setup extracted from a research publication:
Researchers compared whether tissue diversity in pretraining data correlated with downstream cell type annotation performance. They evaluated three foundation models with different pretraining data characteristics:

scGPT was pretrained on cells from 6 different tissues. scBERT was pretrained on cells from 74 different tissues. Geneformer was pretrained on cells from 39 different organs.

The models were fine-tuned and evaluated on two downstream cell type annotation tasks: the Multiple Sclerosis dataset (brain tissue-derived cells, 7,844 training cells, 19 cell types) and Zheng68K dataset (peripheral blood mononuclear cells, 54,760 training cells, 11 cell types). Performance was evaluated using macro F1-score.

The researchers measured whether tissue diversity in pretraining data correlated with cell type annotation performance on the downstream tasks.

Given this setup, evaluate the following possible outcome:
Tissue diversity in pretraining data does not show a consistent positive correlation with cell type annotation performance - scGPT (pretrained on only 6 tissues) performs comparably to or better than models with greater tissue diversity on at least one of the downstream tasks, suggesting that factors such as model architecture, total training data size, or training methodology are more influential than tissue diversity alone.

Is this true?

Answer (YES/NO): YES